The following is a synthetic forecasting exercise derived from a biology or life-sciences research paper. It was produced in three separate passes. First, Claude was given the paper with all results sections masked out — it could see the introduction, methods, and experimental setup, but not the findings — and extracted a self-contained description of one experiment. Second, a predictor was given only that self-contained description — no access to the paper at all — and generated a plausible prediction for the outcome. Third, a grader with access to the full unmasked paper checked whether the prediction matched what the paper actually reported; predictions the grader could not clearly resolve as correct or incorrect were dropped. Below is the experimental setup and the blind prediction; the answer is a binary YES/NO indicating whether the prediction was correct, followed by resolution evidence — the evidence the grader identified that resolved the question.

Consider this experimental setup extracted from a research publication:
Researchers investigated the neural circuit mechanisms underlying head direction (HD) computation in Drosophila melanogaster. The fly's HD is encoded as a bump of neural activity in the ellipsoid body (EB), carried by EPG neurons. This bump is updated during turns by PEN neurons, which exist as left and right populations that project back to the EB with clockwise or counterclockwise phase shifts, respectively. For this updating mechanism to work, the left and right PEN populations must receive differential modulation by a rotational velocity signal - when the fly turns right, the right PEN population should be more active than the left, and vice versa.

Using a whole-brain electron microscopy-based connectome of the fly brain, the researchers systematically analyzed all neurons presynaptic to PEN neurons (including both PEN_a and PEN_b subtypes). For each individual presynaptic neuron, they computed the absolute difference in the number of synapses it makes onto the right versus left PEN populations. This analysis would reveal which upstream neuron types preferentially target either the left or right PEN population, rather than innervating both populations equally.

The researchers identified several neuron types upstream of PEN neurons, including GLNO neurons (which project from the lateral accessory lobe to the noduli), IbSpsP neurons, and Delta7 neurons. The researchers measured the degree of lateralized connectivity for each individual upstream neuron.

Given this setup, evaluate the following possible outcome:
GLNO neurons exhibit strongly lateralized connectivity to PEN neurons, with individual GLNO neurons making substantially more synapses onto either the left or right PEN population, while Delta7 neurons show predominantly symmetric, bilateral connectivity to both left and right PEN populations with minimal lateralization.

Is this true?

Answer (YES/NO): YES